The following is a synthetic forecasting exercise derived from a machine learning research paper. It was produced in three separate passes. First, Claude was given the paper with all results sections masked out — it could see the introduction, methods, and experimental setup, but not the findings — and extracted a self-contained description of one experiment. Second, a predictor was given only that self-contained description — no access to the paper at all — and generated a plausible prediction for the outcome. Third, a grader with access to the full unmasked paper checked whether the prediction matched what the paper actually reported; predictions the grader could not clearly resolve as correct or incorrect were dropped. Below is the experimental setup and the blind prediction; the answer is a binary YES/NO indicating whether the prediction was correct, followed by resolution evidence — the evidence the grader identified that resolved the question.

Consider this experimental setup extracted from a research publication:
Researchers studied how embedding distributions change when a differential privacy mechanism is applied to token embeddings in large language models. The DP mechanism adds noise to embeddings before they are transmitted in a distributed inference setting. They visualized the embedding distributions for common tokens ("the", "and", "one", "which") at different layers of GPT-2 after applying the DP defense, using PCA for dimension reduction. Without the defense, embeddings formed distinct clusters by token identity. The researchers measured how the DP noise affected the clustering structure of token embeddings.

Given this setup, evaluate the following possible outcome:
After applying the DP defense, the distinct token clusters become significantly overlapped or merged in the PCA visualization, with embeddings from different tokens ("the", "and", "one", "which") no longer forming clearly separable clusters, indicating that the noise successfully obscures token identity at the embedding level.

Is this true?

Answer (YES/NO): YES